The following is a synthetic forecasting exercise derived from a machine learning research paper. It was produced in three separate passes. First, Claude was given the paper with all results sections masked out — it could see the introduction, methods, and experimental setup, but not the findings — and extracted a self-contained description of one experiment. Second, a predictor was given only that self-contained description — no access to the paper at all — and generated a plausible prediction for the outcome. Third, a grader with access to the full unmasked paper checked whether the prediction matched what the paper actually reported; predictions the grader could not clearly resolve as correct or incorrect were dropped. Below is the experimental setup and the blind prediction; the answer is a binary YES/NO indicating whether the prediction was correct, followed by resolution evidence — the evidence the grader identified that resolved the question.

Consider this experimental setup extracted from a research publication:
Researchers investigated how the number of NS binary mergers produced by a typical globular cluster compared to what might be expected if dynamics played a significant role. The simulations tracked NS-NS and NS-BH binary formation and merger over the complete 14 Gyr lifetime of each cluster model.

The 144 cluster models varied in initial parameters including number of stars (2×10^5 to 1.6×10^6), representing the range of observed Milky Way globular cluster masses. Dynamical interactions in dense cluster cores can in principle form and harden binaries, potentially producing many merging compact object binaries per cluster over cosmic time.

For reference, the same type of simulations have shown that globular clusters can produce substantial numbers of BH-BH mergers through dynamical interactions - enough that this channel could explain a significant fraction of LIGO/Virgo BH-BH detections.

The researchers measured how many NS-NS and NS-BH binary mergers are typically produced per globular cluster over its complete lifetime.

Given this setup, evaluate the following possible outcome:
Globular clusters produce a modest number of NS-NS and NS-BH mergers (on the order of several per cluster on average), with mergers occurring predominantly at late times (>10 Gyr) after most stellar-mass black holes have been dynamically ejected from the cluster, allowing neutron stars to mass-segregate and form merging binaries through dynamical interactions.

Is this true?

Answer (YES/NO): NO